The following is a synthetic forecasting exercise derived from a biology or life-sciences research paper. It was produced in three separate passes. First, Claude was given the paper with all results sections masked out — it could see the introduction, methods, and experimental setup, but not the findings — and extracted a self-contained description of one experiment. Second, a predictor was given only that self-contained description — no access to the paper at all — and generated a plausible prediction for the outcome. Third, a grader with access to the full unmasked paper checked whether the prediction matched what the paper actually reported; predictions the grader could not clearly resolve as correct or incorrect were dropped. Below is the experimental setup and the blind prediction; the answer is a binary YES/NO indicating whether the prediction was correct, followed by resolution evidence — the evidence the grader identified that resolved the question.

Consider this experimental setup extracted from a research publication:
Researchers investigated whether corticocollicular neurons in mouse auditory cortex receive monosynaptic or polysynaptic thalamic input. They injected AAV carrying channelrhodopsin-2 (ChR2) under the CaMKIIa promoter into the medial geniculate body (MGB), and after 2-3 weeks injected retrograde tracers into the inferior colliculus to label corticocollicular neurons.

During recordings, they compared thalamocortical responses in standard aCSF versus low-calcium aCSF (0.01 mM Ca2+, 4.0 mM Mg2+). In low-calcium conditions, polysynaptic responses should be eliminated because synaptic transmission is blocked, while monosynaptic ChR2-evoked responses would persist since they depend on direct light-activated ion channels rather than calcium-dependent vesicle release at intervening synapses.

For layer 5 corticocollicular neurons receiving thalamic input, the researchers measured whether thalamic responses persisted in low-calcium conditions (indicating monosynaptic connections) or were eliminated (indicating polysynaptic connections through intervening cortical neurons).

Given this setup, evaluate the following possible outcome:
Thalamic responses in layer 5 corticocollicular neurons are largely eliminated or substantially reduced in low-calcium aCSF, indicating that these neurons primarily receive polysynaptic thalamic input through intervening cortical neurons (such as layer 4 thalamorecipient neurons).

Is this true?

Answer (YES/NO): NO